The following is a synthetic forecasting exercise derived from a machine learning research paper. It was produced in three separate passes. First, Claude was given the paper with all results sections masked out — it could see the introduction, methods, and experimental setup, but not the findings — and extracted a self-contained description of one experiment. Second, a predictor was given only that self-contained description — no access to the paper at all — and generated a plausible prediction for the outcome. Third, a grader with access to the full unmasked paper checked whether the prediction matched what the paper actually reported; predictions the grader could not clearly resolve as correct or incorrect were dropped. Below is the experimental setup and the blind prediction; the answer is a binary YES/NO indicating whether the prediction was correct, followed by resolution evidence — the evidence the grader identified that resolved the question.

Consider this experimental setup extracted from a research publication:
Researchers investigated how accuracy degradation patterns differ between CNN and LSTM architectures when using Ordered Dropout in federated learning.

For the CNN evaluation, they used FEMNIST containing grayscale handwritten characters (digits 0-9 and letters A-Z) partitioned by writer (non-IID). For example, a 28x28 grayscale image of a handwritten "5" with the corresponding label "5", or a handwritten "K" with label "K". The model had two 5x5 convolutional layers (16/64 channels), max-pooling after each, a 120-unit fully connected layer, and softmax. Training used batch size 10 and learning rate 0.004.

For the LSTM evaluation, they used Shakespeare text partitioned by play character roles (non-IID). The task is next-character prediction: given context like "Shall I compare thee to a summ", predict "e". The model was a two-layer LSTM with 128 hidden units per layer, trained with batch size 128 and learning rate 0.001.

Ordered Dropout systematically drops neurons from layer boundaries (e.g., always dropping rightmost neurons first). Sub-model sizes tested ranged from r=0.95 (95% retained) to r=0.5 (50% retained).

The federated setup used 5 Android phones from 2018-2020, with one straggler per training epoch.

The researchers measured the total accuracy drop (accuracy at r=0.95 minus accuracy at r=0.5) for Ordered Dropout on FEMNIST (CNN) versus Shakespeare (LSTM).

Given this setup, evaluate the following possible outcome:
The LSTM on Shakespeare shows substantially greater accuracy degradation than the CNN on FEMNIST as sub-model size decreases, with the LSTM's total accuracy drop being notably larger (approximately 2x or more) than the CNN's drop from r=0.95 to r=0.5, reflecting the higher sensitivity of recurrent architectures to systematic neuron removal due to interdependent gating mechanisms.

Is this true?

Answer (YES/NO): NO